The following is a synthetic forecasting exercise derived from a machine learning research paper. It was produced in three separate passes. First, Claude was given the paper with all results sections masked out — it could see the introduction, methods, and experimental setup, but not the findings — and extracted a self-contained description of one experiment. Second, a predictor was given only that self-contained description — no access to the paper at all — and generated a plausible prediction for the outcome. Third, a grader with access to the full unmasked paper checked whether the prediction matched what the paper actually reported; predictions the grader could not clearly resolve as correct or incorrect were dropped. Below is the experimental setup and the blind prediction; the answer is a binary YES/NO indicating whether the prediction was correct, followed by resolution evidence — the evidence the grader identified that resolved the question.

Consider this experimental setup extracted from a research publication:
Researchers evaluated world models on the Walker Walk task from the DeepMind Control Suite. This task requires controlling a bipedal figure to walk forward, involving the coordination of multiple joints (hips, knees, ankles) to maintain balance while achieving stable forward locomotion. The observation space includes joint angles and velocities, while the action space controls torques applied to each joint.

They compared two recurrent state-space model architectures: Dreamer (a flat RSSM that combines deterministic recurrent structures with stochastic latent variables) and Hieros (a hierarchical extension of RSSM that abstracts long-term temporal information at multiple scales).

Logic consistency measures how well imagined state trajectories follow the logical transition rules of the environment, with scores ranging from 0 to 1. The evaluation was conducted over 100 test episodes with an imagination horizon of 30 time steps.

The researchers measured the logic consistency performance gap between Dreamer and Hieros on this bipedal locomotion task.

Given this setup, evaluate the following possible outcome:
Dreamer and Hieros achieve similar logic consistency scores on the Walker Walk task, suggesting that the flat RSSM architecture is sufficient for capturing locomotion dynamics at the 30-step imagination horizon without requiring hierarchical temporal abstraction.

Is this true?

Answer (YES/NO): NO